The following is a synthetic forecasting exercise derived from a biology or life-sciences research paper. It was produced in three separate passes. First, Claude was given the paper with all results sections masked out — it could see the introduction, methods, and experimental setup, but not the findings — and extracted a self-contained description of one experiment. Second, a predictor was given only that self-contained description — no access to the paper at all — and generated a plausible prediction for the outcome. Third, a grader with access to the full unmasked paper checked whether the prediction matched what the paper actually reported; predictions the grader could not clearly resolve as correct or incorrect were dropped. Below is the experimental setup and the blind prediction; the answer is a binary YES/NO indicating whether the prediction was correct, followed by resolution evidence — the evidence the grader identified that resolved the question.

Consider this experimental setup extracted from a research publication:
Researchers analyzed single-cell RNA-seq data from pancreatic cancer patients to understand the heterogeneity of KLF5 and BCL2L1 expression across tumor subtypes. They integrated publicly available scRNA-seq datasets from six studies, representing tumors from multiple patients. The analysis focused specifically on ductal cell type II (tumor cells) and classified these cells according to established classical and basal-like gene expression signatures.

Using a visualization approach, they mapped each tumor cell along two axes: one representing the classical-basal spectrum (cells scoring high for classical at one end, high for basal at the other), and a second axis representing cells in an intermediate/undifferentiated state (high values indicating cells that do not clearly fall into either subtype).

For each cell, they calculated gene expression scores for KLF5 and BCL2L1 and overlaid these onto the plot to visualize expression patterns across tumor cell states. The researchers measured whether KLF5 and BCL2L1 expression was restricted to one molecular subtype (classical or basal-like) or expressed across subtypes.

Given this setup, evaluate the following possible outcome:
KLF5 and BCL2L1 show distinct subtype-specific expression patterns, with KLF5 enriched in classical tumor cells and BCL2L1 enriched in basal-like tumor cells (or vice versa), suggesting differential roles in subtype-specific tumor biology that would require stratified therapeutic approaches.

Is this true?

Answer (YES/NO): NO